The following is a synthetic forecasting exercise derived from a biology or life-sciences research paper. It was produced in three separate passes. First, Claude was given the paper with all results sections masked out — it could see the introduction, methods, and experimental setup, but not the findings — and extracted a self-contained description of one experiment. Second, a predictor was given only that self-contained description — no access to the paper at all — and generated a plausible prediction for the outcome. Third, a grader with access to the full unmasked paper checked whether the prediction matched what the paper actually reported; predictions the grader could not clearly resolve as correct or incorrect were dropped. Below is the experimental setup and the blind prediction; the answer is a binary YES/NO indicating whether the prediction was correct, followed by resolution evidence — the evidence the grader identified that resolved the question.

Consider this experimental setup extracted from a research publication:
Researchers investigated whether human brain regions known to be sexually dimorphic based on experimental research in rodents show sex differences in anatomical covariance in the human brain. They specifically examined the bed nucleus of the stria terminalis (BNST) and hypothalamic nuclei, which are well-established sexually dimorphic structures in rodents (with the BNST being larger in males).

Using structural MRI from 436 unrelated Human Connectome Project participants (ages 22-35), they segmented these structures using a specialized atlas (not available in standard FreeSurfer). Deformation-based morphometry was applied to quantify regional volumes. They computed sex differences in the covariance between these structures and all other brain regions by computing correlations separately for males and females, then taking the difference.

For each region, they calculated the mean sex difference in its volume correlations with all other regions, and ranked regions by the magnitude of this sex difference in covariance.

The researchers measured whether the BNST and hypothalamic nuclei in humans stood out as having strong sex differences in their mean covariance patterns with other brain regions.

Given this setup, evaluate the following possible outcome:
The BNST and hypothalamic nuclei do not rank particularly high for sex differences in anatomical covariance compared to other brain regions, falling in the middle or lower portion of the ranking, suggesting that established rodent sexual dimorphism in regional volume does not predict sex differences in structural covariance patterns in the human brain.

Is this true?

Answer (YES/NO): YES